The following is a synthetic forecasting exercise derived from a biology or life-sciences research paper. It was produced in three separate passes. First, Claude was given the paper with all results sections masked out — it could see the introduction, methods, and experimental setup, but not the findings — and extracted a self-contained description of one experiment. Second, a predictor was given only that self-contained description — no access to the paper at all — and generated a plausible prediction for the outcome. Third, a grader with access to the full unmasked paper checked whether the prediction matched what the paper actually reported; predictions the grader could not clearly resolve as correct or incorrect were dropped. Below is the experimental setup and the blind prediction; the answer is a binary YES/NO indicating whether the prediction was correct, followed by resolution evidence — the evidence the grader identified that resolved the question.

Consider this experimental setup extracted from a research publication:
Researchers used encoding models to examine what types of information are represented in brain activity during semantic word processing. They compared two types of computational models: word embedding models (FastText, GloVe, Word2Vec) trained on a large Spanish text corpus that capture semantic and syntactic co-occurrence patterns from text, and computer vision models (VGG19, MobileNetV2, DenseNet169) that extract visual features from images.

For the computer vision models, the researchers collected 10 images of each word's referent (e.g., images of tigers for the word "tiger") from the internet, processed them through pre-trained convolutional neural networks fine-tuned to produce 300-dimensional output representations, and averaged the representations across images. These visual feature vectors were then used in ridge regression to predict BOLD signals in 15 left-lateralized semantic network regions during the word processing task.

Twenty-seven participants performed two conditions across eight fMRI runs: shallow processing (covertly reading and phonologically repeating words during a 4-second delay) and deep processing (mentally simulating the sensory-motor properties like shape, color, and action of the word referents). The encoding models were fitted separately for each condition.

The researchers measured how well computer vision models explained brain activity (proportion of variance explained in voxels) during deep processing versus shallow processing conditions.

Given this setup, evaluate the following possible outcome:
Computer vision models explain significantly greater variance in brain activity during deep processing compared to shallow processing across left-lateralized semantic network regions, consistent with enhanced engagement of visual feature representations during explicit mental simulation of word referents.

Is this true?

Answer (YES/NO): NO